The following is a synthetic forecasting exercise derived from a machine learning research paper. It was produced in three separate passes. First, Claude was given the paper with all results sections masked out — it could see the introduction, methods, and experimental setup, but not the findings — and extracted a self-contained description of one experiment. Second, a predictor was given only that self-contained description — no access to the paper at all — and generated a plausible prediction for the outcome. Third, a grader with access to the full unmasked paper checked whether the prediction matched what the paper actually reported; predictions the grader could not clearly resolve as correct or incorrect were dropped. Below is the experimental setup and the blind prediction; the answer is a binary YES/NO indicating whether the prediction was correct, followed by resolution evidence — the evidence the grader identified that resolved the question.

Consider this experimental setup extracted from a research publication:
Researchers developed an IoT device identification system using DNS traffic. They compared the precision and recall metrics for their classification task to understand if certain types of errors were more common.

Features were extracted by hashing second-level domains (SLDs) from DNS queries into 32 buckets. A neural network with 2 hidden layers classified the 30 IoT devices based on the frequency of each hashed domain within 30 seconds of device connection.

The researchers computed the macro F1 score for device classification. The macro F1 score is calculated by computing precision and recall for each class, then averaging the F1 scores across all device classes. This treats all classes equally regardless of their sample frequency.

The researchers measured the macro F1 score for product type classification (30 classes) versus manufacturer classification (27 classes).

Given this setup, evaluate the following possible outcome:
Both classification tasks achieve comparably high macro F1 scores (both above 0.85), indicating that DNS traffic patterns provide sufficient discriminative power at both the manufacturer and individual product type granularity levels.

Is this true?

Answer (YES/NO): NO